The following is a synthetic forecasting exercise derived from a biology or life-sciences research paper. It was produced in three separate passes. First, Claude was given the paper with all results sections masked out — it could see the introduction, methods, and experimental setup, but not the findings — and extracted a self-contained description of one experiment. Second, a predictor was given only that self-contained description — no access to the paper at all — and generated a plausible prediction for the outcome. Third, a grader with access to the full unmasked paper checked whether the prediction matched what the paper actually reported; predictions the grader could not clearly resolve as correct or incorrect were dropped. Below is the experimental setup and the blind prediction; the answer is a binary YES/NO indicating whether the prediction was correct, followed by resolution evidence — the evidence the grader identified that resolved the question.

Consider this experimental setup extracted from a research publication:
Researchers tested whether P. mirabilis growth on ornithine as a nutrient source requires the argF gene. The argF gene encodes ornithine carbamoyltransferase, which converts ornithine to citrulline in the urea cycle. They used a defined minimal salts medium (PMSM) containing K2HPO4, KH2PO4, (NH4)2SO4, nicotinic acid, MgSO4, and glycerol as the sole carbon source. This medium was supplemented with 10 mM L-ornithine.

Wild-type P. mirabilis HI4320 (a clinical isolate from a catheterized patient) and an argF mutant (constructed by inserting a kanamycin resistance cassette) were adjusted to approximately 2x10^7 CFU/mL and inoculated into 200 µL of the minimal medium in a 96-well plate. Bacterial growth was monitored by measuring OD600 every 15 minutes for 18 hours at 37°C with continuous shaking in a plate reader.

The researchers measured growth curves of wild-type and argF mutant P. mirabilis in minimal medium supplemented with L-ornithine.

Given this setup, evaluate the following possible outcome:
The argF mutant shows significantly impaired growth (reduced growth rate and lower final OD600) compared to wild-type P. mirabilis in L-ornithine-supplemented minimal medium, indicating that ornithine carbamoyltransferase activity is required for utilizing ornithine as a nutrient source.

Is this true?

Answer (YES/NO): YES